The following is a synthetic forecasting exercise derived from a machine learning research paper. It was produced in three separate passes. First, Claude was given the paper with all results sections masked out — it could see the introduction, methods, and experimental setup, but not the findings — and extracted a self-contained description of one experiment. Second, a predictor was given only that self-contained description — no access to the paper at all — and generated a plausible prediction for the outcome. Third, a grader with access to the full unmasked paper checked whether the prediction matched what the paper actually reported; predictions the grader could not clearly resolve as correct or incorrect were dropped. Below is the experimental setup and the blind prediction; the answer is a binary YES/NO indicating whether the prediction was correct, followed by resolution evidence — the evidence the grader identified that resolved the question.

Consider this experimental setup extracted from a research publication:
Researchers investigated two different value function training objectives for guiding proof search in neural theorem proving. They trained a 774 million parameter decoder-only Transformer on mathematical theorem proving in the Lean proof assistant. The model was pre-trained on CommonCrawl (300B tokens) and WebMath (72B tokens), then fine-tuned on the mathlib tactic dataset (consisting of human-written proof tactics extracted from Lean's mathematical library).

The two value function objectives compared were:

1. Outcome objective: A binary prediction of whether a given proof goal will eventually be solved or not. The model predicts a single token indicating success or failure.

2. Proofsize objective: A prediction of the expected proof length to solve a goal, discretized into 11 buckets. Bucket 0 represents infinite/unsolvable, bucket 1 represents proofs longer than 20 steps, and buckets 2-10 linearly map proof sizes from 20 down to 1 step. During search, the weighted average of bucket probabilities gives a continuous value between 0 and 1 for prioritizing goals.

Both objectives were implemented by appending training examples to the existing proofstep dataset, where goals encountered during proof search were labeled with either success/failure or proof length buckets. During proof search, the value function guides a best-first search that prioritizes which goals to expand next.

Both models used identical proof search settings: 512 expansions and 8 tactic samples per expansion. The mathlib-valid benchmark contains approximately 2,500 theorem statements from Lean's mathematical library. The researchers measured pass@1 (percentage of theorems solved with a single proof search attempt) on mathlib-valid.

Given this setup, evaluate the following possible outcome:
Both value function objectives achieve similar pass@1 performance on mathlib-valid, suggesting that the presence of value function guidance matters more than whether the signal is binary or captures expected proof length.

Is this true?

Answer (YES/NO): NO